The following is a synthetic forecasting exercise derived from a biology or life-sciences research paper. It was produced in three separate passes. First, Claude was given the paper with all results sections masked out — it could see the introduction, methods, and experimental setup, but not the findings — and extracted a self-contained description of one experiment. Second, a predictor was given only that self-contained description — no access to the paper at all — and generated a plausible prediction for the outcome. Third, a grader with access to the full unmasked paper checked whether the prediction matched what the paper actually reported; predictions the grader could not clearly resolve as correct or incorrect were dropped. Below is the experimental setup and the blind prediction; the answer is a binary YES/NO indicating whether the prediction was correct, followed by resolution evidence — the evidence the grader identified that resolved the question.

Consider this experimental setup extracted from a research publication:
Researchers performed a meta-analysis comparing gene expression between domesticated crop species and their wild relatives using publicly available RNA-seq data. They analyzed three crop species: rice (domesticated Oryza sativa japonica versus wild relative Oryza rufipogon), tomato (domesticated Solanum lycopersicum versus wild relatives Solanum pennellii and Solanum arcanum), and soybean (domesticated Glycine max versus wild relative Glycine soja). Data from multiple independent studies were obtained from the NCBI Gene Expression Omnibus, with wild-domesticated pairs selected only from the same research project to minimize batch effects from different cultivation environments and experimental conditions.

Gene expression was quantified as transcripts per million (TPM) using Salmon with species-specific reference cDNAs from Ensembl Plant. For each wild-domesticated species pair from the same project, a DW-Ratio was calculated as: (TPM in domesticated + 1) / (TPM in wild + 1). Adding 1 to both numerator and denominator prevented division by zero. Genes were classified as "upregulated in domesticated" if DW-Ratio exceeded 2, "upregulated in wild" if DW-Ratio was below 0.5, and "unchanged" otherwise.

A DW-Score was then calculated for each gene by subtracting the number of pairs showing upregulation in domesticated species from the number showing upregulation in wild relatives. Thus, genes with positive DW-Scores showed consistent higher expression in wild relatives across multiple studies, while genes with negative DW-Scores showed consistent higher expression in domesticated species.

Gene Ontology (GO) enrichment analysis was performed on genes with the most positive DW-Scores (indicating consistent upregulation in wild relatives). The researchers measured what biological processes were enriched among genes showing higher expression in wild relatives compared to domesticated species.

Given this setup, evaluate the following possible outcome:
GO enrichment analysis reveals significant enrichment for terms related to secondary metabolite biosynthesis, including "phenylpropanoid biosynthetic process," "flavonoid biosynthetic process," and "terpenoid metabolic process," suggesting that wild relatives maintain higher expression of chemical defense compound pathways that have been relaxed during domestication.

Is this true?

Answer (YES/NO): NO